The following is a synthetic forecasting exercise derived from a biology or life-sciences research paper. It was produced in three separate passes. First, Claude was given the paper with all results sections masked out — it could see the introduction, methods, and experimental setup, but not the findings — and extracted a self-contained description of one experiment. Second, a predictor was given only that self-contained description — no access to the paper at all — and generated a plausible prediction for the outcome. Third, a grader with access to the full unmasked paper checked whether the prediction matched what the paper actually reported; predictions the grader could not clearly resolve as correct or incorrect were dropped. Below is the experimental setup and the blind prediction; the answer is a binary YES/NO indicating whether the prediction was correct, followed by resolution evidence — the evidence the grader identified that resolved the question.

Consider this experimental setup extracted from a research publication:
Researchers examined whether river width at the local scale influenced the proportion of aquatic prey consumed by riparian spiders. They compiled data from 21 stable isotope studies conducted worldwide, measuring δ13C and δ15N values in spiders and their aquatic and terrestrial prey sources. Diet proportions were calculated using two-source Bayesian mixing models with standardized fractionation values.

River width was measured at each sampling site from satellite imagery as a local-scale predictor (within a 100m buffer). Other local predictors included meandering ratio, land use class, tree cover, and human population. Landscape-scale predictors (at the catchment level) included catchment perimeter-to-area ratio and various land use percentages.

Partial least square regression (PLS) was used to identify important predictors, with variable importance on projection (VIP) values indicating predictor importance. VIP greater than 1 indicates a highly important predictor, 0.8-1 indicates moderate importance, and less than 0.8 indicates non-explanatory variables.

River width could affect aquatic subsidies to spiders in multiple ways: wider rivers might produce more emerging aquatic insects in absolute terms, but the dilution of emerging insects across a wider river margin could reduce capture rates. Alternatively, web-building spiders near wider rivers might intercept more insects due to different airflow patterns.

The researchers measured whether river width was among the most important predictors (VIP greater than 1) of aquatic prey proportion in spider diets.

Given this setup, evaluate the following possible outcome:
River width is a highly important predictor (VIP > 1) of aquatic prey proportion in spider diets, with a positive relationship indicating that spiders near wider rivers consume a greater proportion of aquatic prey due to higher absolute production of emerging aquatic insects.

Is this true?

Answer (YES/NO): NO